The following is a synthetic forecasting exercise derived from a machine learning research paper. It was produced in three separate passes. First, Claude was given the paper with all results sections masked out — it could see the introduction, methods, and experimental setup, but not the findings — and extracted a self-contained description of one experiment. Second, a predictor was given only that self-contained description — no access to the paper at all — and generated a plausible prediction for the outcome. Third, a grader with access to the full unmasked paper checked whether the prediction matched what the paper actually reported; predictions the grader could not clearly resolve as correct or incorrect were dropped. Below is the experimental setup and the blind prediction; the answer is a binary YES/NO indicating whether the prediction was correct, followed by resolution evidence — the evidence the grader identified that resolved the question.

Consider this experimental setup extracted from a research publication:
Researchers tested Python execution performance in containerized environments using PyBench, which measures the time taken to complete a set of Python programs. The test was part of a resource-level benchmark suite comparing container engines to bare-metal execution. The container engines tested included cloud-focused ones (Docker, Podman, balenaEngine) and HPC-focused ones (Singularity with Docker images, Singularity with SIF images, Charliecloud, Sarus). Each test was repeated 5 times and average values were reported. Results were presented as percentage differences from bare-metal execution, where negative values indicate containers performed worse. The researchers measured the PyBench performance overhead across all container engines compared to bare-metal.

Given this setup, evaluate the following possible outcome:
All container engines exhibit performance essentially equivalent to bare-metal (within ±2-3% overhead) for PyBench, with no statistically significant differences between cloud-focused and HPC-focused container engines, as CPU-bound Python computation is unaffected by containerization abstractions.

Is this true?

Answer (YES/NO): NO